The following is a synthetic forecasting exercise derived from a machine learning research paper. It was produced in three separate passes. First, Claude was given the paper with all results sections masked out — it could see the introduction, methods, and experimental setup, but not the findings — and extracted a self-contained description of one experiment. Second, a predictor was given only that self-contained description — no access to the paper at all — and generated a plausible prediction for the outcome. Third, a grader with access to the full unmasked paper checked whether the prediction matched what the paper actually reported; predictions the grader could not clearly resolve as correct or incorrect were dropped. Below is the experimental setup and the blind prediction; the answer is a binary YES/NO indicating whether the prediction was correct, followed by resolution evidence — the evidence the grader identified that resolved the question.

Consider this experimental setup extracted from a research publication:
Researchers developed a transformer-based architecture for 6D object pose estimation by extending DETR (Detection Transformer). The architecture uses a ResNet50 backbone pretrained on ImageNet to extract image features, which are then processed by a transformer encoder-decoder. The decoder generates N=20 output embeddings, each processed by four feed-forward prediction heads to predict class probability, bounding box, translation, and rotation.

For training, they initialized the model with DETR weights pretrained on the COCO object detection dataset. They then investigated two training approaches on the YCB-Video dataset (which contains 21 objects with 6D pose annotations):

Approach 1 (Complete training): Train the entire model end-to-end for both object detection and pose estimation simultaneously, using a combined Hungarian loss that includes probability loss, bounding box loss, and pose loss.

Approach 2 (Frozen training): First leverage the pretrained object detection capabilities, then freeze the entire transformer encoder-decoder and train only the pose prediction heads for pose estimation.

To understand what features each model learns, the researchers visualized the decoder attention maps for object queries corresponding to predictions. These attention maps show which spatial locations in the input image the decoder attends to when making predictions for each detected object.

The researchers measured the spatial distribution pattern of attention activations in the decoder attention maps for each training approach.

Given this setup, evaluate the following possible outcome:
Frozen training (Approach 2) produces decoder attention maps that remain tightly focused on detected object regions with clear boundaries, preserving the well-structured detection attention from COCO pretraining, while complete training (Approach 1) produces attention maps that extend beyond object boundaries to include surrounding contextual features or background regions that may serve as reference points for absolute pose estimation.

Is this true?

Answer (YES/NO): NO